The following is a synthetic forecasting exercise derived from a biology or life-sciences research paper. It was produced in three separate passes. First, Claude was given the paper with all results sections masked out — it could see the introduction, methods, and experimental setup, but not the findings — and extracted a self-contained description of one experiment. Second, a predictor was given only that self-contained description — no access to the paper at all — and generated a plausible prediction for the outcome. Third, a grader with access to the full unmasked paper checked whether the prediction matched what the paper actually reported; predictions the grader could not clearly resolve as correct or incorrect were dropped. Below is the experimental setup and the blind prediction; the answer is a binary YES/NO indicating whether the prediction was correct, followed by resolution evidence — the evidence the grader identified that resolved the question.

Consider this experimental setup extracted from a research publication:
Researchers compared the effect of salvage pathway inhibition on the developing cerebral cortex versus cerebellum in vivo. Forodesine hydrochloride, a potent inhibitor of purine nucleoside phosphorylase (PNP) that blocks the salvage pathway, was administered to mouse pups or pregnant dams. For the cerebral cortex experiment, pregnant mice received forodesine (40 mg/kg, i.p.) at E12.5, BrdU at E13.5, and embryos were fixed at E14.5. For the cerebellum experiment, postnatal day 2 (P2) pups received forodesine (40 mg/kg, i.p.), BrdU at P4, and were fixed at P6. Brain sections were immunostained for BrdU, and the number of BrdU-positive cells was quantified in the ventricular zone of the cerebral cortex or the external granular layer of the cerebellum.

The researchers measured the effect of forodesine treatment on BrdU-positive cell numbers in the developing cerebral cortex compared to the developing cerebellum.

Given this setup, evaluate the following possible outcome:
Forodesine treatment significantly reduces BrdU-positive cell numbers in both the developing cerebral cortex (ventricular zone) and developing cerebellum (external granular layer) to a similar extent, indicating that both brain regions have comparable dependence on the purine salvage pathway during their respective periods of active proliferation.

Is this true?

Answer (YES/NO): NO